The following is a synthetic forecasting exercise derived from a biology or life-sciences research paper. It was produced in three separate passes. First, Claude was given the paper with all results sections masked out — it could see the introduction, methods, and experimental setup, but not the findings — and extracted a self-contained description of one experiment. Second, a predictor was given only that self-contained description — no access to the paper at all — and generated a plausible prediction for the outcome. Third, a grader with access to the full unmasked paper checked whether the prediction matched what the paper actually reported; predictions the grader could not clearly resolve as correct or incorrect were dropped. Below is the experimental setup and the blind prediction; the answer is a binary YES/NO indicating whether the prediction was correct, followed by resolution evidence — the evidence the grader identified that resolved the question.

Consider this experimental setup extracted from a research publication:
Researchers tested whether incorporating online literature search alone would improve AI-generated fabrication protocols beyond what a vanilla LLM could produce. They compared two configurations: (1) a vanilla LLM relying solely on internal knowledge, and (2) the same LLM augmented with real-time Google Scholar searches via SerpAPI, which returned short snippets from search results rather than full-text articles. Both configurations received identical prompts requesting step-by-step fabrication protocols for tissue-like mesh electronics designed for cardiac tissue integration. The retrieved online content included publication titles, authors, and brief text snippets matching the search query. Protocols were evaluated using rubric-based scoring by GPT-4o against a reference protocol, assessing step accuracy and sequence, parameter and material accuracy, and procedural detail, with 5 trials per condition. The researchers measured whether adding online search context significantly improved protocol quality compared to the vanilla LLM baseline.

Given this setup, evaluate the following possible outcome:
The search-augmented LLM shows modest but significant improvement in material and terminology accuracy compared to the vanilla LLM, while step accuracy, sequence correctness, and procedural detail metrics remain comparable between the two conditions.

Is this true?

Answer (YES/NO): NO